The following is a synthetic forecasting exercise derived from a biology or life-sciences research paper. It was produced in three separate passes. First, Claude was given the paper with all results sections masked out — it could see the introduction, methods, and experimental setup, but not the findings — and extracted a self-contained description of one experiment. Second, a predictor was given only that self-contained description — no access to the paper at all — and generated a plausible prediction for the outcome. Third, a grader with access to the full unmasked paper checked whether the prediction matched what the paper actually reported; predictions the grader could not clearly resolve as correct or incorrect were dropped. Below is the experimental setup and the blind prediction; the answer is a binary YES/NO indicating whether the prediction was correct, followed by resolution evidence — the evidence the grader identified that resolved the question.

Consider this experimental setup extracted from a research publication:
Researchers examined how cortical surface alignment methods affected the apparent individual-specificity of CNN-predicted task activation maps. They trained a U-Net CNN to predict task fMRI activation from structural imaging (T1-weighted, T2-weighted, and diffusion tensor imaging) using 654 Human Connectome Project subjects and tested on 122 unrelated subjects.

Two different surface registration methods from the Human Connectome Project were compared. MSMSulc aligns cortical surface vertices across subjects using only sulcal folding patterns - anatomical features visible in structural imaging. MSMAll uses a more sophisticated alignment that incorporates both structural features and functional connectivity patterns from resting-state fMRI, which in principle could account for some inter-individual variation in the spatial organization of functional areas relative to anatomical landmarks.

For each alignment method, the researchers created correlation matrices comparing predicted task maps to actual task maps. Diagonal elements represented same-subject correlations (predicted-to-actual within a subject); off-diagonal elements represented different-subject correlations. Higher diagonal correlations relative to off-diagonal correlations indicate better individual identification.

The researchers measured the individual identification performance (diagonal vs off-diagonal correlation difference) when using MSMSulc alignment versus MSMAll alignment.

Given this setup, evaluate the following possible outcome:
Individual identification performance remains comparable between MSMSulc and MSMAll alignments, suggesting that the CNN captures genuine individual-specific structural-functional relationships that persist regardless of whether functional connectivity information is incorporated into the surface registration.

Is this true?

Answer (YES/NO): NO